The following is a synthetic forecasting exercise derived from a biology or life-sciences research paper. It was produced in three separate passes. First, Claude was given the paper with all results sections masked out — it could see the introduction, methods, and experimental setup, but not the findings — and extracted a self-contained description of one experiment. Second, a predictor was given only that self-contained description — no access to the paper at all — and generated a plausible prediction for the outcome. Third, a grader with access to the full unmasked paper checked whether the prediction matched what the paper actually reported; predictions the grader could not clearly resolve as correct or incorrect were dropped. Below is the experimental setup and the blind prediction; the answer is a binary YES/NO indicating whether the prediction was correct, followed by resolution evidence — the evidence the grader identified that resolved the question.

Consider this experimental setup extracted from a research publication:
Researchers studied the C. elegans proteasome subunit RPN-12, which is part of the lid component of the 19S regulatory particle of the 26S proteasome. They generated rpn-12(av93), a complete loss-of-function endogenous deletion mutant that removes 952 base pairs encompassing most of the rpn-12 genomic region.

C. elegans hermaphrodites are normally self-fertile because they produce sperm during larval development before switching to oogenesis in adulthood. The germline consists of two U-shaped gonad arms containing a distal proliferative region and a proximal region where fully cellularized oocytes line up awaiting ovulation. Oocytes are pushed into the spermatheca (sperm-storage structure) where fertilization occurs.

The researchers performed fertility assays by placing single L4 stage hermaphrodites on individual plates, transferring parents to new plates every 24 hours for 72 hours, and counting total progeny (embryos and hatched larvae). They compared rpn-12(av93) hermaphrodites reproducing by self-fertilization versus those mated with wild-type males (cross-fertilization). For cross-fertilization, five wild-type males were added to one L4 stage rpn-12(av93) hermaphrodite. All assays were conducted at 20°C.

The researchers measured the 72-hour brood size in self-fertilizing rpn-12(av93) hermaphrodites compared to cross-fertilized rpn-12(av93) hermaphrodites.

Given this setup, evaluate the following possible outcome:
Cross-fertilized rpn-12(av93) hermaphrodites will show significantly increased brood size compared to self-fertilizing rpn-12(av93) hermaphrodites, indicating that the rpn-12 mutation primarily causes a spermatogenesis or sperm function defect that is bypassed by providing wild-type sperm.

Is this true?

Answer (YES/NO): YES